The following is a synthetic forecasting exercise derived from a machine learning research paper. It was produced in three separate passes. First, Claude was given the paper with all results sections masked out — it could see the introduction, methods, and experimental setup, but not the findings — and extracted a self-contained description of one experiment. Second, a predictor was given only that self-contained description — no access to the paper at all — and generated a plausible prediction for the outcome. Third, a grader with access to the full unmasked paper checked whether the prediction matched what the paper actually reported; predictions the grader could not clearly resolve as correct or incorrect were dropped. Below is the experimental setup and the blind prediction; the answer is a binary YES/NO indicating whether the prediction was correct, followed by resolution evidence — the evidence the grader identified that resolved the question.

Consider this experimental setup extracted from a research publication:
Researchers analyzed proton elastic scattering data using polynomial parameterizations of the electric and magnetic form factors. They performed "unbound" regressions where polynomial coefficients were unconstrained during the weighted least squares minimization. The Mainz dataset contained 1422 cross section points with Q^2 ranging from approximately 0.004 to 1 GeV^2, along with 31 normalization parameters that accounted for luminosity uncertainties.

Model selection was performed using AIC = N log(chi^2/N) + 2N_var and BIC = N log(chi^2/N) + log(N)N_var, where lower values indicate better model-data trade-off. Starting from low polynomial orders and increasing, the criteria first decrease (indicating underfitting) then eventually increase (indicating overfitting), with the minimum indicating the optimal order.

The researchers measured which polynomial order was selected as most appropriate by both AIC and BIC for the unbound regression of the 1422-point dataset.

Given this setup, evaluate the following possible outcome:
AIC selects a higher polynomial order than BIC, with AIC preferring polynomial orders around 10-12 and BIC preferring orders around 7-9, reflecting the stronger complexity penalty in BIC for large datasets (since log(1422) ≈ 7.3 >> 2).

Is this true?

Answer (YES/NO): NO